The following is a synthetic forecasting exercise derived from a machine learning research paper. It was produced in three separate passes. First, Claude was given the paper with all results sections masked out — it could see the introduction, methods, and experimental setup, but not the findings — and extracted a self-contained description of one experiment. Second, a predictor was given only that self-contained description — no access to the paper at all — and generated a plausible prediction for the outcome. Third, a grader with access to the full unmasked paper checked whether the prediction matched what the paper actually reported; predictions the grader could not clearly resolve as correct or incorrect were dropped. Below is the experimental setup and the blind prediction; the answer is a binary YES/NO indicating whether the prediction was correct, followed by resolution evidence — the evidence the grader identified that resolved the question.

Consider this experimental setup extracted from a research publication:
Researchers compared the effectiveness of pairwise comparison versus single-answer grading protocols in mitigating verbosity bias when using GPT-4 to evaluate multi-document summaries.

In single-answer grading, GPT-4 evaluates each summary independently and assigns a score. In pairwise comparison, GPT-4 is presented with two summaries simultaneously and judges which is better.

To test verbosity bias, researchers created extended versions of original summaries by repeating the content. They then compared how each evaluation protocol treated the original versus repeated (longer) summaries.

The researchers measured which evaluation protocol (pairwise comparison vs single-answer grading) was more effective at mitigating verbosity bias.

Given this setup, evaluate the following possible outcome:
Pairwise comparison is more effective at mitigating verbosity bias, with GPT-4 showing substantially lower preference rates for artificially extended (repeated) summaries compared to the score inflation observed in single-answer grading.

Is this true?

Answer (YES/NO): NO